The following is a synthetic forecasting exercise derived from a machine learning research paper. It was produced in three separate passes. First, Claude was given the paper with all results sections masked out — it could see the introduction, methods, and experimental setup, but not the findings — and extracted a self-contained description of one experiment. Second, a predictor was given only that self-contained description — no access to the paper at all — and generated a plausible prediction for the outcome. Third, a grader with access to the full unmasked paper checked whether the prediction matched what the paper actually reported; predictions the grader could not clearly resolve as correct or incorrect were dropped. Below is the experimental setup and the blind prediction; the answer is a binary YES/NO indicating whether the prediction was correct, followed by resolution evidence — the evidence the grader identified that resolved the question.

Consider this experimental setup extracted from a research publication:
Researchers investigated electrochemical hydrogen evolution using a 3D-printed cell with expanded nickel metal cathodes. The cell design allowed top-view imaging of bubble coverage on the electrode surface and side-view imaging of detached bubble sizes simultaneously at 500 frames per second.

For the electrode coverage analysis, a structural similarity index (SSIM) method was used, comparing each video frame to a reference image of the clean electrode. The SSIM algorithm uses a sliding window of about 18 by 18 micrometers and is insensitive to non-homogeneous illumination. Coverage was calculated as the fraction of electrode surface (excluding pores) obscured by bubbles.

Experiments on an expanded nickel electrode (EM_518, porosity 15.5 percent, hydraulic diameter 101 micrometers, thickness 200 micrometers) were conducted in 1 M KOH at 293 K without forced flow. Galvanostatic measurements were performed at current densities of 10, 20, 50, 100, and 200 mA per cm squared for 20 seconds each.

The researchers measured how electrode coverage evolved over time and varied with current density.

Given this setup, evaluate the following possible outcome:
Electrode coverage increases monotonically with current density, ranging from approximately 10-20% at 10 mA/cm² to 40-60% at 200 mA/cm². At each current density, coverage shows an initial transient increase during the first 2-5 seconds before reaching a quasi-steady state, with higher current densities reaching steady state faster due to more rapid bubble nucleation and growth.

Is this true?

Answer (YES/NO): NO